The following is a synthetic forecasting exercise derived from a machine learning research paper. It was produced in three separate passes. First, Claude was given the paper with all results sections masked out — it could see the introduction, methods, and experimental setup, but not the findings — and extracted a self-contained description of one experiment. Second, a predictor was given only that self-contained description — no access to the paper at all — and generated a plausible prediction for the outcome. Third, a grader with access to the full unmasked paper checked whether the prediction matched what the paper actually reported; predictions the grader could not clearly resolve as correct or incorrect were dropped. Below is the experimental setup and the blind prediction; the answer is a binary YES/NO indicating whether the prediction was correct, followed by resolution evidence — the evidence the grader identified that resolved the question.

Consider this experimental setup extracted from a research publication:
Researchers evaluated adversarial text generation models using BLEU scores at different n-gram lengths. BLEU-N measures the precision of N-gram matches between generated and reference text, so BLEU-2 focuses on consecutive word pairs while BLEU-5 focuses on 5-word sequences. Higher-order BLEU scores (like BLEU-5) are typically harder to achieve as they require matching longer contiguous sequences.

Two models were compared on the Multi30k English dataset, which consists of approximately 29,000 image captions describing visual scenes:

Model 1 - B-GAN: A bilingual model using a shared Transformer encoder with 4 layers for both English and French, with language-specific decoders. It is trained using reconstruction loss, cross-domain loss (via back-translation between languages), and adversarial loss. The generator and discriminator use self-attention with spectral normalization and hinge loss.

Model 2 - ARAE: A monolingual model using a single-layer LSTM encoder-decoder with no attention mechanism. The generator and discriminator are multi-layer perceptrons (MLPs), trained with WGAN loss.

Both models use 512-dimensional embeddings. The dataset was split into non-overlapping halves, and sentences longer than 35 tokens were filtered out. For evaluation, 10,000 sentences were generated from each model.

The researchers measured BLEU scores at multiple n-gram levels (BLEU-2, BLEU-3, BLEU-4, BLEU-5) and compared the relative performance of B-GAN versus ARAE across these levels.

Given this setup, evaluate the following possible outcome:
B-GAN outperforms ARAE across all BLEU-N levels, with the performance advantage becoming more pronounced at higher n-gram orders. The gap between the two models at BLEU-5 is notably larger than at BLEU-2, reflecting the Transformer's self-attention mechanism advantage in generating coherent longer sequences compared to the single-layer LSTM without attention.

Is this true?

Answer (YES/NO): NO